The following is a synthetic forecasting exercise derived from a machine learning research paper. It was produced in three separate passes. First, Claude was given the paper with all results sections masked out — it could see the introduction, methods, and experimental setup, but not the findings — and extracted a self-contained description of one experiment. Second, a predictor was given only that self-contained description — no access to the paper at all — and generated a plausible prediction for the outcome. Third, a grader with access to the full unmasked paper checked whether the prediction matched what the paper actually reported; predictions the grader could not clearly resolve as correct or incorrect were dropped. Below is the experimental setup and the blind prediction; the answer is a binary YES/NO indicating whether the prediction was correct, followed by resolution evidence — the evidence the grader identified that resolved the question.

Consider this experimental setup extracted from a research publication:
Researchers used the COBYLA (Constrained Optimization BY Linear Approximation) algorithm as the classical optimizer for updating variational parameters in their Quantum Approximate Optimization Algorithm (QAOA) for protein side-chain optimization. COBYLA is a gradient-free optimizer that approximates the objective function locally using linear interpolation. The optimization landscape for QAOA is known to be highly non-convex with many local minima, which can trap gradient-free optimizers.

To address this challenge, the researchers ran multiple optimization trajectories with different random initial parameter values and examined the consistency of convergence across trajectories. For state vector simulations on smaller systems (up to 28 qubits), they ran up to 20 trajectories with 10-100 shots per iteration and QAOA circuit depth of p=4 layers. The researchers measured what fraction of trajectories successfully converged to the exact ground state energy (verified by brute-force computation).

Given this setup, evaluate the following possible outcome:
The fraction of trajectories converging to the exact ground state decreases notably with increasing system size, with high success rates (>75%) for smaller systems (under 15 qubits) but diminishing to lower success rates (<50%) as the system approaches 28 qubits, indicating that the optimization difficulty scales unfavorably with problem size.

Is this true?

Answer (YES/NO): NO